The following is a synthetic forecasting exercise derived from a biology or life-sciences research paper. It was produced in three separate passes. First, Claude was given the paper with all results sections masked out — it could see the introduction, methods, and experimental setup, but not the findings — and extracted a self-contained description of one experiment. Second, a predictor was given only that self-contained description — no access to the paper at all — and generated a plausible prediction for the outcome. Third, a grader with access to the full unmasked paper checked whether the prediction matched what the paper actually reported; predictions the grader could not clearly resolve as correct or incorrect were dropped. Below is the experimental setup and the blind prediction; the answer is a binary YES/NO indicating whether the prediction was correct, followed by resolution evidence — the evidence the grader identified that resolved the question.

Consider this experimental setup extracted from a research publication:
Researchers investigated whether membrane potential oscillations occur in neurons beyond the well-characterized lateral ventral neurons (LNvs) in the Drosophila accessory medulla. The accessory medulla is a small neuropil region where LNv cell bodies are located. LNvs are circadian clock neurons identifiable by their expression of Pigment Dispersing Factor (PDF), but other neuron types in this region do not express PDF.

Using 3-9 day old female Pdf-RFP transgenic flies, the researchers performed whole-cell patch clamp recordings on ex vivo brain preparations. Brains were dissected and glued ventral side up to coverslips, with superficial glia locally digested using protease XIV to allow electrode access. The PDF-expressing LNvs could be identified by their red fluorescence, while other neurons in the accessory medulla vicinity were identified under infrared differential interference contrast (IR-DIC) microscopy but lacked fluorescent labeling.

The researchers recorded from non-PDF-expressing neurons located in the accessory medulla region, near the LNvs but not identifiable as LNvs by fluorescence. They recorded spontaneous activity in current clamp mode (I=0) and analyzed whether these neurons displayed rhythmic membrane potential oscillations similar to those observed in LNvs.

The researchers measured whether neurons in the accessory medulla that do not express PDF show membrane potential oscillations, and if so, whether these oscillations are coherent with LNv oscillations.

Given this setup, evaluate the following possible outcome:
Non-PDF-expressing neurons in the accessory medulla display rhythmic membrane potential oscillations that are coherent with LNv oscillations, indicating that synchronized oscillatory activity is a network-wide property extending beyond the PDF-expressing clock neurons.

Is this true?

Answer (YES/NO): YES